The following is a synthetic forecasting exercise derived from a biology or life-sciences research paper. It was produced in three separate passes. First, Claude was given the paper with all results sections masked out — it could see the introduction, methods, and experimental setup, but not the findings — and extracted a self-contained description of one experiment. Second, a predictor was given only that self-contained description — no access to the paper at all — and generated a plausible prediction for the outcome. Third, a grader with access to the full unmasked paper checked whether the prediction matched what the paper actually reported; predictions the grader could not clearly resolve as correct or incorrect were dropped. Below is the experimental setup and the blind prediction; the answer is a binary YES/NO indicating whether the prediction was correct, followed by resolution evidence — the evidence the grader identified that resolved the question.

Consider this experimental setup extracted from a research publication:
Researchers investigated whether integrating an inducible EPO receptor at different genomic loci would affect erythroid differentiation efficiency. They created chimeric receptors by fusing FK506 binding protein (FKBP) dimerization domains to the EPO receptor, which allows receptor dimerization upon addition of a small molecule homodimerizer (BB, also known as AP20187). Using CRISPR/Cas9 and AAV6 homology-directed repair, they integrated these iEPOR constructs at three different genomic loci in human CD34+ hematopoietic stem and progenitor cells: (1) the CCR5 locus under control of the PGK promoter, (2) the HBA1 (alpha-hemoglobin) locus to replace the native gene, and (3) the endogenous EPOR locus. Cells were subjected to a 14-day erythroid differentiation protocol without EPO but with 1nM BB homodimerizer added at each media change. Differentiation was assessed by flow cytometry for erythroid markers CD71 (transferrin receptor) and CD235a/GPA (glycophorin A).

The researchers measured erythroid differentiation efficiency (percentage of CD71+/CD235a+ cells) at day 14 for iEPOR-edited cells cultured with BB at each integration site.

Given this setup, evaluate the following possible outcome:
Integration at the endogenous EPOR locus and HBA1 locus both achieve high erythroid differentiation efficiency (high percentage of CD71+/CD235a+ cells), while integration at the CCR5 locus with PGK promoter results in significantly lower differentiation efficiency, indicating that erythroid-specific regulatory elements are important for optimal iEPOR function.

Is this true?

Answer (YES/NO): NO